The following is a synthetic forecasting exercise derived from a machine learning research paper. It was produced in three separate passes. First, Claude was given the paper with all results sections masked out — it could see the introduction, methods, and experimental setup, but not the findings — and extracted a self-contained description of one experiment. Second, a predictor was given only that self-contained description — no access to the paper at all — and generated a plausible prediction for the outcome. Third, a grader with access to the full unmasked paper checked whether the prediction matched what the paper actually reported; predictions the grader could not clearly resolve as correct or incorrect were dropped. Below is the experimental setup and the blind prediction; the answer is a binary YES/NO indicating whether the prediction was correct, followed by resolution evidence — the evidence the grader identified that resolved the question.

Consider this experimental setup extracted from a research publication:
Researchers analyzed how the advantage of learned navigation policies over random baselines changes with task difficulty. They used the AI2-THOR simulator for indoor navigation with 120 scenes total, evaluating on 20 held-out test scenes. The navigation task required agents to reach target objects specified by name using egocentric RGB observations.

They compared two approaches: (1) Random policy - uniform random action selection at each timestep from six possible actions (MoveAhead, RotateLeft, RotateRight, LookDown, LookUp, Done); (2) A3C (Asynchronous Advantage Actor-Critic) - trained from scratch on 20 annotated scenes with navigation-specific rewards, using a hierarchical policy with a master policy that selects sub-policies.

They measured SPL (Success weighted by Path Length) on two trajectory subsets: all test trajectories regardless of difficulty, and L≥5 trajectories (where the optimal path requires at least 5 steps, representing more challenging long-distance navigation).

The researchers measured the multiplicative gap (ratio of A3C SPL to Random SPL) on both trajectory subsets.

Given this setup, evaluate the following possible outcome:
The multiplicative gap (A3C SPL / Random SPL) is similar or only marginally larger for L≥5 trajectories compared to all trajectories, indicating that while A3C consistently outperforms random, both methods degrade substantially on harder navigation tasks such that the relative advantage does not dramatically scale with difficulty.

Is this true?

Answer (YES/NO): NO